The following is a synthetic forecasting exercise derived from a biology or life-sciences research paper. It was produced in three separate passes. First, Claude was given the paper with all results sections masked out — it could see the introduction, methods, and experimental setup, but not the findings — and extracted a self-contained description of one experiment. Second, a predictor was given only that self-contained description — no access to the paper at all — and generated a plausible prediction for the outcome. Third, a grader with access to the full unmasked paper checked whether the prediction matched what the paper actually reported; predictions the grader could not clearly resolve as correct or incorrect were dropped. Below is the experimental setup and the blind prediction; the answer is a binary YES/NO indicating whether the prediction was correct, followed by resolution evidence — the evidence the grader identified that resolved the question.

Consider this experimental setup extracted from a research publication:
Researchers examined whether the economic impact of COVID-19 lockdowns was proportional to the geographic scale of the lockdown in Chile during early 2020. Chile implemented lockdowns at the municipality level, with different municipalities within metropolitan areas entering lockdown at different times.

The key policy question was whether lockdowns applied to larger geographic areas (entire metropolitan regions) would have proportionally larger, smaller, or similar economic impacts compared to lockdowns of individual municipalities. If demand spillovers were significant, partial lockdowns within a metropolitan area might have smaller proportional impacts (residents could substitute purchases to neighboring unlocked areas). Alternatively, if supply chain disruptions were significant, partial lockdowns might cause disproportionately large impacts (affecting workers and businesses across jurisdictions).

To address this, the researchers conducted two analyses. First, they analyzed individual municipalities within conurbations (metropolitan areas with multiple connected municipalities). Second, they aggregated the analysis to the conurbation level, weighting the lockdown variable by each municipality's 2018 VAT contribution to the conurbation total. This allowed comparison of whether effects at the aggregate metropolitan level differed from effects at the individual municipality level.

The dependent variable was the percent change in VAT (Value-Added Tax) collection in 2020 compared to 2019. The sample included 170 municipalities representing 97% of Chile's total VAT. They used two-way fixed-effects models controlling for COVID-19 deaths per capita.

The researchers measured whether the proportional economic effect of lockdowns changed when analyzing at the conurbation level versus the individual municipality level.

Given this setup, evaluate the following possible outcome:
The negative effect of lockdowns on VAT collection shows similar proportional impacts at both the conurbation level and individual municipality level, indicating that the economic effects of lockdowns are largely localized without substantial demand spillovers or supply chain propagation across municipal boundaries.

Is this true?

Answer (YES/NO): YES